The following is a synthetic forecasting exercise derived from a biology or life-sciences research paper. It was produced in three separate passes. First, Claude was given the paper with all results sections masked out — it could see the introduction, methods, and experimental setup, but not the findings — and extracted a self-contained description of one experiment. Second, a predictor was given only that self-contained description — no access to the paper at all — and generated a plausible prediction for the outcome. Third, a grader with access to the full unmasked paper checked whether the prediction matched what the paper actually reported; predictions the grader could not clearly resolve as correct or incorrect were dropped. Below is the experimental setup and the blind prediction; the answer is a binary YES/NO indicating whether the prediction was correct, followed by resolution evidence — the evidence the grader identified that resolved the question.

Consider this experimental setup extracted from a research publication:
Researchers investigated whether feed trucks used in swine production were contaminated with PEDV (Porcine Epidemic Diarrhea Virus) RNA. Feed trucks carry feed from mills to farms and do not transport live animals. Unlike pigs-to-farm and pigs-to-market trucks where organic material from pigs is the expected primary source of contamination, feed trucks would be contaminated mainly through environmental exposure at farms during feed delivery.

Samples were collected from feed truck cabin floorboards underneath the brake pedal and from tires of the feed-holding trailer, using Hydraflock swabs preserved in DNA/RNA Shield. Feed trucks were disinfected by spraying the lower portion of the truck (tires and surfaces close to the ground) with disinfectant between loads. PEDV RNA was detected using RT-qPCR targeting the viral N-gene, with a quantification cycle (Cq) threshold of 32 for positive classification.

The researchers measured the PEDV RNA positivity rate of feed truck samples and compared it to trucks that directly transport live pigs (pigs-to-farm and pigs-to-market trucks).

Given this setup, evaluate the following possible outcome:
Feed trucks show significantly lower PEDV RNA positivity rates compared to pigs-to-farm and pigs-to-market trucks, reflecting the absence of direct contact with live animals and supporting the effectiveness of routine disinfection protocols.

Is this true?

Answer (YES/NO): YES